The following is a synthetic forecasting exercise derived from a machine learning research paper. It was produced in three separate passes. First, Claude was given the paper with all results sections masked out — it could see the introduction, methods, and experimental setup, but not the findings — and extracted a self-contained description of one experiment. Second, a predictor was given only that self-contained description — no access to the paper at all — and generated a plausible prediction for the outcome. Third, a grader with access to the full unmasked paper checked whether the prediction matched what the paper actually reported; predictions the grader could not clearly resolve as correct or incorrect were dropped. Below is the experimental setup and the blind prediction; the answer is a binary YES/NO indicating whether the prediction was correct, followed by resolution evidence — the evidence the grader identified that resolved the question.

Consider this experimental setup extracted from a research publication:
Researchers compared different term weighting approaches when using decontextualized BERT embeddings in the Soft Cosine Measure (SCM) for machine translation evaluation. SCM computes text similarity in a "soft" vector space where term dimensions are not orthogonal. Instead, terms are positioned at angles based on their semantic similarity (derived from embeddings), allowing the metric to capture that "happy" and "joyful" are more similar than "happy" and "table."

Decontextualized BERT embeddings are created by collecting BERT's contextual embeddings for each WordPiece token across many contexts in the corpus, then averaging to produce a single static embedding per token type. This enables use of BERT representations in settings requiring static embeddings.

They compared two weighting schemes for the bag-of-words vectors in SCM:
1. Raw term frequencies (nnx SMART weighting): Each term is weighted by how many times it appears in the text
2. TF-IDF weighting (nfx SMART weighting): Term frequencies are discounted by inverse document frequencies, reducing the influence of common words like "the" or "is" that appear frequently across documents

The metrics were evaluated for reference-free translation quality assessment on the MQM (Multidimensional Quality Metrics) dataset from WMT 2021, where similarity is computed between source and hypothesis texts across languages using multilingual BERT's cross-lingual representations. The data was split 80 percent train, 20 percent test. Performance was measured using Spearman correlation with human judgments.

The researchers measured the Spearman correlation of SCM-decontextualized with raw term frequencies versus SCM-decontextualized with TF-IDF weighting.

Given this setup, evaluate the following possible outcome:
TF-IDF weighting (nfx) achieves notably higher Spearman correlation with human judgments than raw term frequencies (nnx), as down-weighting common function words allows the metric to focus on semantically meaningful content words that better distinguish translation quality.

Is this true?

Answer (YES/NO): NO